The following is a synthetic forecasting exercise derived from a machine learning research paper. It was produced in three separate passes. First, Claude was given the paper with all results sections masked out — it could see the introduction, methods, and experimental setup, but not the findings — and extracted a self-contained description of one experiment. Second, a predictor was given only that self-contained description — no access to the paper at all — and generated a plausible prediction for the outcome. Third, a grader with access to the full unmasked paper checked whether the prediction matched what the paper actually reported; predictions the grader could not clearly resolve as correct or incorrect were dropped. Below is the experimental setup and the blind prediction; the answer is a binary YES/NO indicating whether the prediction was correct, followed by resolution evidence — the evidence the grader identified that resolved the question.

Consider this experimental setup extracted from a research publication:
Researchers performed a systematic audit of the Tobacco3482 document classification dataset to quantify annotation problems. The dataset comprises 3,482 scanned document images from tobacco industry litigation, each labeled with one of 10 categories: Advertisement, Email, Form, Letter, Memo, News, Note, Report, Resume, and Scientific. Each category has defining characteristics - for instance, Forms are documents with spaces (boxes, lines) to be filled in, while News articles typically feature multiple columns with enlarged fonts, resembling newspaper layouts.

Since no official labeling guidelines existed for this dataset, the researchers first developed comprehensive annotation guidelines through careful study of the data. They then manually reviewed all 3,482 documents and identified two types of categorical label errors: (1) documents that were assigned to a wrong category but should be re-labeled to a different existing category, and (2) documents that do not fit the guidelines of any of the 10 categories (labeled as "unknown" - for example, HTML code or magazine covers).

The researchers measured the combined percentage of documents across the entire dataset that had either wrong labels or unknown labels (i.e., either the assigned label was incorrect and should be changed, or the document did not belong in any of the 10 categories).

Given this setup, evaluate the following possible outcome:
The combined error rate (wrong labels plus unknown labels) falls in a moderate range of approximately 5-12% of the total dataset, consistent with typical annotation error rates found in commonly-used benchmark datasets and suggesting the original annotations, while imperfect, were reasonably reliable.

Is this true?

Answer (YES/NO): NO